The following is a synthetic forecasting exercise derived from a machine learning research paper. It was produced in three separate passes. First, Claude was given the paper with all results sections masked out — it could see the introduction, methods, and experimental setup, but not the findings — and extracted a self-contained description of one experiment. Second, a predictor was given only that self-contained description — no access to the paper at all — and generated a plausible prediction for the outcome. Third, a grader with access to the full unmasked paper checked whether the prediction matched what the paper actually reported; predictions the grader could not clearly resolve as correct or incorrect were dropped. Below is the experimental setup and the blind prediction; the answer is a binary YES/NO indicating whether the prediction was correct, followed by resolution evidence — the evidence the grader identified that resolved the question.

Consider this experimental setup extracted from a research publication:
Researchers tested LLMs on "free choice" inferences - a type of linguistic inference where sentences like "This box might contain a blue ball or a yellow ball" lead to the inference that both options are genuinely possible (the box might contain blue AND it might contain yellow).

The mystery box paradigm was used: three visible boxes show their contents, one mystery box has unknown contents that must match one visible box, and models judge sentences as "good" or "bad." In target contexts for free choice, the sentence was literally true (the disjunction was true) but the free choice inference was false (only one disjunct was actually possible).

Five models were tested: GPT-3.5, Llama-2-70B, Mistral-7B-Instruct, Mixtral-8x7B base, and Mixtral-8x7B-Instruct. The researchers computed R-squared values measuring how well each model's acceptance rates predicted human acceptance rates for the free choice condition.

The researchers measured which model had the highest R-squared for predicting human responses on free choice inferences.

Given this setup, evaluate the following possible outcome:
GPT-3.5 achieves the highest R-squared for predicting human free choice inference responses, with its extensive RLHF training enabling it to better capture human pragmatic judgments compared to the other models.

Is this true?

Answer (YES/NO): NO